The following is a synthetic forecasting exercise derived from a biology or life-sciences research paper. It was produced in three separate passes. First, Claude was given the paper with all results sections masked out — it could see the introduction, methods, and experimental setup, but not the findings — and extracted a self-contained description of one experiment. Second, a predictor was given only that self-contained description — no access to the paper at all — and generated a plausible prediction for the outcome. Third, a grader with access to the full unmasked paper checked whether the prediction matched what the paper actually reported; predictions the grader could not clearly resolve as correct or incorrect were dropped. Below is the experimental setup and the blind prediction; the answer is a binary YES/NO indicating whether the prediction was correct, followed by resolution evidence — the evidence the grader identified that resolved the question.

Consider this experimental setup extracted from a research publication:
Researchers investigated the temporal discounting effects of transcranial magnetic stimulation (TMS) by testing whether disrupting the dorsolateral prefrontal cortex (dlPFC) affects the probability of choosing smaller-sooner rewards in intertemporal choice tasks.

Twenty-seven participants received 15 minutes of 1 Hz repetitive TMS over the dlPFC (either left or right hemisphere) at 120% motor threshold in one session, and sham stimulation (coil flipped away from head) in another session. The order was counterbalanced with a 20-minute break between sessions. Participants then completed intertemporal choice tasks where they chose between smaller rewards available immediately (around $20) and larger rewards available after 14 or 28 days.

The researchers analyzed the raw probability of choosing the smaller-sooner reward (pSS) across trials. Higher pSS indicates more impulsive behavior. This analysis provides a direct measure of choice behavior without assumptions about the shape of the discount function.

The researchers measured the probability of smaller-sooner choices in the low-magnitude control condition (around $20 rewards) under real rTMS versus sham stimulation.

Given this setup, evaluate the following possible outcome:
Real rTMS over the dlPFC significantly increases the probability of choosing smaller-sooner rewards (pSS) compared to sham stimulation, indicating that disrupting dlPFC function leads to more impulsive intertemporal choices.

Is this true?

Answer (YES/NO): NO